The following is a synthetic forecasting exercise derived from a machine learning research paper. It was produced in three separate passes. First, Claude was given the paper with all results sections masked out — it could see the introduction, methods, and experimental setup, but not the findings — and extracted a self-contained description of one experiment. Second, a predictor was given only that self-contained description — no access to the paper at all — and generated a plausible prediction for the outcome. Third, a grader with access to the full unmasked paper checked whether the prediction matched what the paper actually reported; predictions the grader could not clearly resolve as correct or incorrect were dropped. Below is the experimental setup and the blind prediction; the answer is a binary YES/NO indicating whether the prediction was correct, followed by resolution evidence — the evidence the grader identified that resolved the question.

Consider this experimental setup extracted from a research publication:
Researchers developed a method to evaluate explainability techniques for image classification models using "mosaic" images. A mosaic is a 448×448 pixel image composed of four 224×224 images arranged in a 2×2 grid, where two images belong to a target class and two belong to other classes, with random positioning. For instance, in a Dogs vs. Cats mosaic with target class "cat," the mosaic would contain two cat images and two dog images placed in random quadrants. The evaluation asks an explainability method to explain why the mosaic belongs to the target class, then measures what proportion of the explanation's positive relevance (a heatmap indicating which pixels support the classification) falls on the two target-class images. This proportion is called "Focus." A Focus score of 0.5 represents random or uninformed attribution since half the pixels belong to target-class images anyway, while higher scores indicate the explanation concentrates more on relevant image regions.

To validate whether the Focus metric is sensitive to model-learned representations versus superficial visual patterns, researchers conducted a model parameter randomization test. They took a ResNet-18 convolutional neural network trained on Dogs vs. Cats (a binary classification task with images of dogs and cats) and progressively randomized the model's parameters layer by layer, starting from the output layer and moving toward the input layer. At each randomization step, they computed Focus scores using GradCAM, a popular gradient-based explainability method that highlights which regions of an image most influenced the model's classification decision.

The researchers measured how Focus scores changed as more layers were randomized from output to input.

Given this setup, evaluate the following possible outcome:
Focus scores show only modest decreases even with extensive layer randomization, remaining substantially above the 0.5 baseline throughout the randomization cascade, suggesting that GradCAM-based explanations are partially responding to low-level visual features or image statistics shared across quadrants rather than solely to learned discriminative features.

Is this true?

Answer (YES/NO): NO